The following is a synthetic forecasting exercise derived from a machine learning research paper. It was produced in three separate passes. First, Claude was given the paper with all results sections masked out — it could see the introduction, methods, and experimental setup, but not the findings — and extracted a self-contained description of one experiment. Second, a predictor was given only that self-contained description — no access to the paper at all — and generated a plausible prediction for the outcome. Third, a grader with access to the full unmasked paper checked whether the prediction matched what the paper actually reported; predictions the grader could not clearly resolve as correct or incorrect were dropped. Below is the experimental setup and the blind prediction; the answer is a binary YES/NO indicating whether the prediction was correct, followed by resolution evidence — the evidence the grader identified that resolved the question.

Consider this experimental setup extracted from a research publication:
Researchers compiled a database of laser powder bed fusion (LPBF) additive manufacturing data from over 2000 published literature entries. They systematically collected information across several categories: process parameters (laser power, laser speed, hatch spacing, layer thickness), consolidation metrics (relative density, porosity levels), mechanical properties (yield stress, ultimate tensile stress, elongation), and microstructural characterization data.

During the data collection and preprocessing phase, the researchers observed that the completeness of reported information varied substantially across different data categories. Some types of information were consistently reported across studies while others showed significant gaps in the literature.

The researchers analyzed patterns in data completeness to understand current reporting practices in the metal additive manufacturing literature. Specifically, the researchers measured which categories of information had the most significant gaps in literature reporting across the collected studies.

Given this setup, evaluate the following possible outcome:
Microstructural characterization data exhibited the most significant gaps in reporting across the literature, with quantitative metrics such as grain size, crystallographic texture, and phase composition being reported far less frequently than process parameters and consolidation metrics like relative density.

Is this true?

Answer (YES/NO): NO